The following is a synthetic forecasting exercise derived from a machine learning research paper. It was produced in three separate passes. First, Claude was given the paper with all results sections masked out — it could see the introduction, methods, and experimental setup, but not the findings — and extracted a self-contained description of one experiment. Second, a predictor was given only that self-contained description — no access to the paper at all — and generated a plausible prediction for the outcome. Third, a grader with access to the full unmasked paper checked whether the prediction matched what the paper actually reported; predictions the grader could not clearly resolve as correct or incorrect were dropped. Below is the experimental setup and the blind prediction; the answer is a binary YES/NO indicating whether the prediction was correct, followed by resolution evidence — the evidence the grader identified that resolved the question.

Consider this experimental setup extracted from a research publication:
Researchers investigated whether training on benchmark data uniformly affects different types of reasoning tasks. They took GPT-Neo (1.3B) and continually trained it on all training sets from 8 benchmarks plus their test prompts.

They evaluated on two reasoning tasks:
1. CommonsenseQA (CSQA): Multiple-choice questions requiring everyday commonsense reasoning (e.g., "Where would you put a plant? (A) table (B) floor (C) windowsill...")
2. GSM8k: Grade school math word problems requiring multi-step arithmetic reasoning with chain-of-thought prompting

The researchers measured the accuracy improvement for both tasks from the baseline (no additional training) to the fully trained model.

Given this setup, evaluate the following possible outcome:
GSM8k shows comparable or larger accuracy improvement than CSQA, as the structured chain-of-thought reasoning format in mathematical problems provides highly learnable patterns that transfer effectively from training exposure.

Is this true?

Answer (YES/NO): NO